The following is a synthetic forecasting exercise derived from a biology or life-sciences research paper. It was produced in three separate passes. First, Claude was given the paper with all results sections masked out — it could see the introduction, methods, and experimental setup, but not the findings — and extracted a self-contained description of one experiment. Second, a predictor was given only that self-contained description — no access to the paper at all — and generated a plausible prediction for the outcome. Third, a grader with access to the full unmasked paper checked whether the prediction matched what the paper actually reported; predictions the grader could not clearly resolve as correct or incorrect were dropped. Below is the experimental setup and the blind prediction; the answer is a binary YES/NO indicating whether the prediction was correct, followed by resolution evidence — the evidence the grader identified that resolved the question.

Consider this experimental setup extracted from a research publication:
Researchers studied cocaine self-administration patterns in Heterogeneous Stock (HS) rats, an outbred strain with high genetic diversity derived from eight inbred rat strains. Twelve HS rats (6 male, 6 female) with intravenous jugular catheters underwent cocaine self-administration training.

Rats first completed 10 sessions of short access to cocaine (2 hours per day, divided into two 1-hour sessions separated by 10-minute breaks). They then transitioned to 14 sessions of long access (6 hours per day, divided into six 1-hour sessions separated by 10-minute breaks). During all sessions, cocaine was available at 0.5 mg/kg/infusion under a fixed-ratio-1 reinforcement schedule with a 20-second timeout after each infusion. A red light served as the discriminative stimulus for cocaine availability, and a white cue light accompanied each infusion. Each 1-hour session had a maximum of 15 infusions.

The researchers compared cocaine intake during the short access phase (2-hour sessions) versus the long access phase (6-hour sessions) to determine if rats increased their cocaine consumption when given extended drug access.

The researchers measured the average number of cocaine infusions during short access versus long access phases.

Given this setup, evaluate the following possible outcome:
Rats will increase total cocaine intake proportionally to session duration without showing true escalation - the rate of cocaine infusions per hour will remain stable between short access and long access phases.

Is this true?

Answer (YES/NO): NO